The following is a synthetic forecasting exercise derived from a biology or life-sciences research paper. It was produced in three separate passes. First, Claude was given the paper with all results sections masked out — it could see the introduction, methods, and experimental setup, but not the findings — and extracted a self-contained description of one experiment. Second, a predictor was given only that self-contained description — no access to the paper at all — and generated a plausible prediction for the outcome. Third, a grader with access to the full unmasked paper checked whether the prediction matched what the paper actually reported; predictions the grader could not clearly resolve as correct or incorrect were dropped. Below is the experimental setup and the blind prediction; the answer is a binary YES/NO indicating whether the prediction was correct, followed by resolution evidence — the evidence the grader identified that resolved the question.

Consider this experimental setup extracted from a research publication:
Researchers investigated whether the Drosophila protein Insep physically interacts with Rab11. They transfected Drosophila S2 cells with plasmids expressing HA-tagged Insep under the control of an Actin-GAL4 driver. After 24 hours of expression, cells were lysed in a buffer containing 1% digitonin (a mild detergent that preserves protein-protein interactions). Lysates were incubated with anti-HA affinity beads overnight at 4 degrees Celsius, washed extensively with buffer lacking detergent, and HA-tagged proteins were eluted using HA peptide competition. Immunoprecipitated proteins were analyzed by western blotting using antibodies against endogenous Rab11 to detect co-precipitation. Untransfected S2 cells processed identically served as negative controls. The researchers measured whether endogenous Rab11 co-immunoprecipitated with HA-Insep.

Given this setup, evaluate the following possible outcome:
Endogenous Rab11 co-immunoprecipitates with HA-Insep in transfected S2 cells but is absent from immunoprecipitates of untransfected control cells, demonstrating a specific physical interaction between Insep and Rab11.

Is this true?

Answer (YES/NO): YES